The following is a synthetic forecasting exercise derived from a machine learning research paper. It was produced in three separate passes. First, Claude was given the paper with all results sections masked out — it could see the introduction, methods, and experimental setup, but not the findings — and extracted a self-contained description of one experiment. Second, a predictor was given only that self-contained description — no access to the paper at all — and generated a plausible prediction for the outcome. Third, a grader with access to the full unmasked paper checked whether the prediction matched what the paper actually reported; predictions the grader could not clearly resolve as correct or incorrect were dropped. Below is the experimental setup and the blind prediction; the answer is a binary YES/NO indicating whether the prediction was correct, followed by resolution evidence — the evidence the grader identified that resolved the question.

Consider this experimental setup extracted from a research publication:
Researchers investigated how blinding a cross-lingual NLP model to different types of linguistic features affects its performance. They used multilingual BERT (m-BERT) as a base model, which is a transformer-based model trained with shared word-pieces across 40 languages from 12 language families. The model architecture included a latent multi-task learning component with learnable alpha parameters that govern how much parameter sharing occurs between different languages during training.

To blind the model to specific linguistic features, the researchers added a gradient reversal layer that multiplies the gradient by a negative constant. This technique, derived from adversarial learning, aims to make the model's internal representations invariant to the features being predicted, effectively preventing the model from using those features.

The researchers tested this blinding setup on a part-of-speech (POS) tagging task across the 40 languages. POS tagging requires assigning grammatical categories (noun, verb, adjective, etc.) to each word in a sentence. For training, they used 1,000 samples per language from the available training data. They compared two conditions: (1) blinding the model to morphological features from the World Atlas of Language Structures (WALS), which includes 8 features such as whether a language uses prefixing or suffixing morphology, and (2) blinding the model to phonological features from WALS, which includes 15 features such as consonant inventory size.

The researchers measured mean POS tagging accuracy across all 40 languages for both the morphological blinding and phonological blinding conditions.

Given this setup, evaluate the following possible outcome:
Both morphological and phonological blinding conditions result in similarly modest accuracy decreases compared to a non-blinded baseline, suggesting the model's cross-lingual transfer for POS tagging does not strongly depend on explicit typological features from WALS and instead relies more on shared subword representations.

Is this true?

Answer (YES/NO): NO